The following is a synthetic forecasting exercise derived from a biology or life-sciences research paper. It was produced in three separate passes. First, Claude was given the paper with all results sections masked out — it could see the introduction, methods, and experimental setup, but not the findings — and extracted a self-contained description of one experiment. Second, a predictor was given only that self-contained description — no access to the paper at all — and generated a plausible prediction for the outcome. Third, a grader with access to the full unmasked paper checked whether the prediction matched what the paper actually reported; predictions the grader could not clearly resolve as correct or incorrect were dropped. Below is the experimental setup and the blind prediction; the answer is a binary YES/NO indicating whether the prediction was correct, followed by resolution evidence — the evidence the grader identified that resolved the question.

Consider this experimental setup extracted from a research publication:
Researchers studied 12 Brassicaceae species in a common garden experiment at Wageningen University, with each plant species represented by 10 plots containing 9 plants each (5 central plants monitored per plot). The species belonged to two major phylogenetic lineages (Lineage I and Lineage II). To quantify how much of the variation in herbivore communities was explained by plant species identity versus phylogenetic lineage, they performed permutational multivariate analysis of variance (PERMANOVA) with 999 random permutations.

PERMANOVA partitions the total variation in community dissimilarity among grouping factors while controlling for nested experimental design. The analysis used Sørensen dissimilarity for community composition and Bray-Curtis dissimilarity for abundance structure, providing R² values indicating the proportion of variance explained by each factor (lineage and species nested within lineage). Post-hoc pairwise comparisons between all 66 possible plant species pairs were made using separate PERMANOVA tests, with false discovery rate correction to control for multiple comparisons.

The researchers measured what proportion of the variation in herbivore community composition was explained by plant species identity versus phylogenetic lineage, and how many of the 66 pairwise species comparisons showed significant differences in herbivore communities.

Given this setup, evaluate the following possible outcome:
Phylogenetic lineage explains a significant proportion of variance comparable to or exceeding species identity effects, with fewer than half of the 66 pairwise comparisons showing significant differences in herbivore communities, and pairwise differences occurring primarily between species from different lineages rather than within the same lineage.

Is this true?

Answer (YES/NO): NO